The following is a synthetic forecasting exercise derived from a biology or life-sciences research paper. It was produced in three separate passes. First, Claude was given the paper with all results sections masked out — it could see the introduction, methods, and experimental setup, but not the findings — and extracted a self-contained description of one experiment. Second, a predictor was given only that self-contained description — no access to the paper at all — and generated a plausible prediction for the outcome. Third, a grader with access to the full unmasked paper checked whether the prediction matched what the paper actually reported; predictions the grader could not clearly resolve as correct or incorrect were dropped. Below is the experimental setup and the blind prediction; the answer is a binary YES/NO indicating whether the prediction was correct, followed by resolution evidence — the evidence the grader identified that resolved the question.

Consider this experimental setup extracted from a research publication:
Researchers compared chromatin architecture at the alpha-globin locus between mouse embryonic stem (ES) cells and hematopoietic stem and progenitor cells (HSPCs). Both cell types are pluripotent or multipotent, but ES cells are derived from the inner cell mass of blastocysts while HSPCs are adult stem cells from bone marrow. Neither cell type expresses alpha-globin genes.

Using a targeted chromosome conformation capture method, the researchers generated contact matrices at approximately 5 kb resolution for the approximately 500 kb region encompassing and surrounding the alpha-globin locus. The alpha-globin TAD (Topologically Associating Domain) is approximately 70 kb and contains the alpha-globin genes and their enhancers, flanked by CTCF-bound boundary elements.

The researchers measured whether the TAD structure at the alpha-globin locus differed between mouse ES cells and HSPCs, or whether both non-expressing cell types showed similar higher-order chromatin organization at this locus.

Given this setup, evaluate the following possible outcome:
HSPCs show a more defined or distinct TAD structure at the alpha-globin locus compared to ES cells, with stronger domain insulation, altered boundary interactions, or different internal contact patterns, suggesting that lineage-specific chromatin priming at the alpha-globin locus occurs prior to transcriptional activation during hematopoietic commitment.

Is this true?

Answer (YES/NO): NO